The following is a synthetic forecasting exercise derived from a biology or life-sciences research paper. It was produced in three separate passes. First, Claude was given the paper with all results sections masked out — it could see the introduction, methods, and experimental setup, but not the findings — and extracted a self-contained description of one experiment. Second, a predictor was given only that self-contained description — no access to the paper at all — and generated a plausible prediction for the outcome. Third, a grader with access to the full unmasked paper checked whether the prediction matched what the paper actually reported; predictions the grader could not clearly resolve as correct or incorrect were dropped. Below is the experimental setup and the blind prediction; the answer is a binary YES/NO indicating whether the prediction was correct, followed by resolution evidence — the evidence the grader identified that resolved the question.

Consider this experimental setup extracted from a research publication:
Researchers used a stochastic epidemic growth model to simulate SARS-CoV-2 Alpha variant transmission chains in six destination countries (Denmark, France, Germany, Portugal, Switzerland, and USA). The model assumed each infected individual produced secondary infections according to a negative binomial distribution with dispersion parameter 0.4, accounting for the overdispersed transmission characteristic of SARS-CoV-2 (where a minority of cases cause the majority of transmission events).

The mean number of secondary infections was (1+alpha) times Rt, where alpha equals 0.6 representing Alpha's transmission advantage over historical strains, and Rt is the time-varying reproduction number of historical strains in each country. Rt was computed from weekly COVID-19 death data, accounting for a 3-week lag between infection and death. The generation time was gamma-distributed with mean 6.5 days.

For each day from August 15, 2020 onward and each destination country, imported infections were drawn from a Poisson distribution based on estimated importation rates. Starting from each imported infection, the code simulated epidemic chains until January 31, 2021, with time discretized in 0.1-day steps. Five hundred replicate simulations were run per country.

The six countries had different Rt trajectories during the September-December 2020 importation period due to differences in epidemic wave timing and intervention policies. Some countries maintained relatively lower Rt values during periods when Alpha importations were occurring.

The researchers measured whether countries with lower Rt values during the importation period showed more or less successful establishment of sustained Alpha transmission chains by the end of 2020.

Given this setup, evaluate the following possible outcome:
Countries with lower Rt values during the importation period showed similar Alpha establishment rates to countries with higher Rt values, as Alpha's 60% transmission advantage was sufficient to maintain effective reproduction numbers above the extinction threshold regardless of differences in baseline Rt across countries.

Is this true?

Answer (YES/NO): NO